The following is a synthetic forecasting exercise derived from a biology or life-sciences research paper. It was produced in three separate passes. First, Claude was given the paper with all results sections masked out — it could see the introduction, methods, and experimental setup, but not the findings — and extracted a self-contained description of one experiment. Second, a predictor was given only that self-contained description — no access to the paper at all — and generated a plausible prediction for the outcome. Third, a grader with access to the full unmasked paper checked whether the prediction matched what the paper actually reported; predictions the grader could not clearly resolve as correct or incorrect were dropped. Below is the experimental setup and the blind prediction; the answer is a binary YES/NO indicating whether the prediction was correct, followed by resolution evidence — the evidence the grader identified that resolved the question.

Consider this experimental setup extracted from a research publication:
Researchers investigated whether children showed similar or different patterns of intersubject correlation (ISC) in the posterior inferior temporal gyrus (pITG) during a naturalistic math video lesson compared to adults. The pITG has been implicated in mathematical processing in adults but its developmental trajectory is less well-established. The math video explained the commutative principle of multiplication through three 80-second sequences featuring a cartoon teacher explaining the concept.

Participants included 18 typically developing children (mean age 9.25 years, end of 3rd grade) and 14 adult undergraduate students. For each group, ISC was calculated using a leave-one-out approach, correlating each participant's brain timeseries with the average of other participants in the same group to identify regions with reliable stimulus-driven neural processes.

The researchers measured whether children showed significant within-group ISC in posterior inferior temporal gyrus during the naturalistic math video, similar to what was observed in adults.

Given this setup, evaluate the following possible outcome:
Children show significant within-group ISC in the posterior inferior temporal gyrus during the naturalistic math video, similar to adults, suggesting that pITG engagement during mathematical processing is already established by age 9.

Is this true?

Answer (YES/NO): NO